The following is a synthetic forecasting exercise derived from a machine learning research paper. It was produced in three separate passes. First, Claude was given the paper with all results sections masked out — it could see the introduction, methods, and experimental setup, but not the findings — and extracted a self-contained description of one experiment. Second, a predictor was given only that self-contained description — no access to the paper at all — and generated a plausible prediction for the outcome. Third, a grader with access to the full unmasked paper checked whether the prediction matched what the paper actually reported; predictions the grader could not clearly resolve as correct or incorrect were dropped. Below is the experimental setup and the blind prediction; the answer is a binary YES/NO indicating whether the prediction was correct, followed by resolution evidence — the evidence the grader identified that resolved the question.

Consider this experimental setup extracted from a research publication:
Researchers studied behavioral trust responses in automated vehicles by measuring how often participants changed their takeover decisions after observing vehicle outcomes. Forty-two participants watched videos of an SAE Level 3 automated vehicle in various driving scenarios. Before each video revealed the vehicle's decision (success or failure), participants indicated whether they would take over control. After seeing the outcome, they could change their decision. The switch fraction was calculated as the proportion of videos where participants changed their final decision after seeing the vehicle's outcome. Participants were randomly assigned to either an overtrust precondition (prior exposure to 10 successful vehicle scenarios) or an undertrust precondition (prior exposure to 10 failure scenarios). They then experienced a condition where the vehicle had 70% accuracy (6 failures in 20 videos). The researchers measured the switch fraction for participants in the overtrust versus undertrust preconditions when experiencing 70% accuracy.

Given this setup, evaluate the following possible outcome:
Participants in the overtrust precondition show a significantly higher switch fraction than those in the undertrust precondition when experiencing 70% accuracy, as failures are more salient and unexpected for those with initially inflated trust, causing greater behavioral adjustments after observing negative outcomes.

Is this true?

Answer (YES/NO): NO